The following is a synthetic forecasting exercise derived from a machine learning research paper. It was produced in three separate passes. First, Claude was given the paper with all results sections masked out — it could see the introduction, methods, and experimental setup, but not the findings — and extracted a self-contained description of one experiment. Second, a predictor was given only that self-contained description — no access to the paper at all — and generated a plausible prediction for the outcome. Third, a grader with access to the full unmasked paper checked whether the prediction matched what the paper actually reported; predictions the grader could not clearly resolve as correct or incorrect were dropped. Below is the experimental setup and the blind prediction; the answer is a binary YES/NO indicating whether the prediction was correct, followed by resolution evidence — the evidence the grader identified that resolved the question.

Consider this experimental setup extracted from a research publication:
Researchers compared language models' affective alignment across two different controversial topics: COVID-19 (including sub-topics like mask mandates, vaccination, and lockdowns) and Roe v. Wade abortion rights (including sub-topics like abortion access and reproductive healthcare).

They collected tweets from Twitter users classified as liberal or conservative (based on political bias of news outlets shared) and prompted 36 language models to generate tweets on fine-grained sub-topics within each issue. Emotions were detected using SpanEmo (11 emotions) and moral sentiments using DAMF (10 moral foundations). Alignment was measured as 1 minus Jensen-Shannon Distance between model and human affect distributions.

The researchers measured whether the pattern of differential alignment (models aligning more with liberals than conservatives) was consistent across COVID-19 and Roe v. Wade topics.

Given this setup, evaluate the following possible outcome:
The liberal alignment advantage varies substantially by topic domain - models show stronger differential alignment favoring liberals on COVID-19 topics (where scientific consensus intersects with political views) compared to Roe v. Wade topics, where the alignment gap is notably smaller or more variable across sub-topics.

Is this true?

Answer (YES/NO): YES